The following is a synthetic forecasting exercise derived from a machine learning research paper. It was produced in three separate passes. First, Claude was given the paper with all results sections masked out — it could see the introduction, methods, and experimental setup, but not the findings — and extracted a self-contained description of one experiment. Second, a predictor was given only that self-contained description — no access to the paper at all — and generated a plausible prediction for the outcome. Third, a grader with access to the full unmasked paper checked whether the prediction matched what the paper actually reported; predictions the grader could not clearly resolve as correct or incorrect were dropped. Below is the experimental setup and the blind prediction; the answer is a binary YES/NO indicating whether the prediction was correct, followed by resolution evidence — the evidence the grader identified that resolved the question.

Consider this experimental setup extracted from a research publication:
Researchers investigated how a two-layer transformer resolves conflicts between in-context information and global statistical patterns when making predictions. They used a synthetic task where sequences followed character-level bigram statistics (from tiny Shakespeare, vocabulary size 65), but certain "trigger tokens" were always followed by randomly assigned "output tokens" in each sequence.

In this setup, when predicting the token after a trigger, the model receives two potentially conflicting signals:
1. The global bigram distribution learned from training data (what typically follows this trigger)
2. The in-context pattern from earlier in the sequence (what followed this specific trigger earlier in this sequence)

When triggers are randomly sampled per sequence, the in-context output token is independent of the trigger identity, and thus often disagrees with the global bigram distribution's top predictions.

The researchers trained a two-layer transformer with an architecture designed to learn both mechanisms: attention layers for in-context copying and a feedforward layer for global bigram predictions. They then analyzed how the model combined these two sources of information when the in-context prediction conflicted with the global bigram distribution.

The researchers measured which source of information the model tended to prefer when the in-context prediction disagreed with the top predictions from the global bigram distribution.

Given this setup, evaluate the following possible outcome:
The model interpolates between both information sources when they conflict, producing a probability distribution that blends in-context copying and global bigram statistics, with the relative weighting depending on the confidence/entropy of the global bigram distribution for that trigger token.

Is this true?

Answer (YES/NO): NO